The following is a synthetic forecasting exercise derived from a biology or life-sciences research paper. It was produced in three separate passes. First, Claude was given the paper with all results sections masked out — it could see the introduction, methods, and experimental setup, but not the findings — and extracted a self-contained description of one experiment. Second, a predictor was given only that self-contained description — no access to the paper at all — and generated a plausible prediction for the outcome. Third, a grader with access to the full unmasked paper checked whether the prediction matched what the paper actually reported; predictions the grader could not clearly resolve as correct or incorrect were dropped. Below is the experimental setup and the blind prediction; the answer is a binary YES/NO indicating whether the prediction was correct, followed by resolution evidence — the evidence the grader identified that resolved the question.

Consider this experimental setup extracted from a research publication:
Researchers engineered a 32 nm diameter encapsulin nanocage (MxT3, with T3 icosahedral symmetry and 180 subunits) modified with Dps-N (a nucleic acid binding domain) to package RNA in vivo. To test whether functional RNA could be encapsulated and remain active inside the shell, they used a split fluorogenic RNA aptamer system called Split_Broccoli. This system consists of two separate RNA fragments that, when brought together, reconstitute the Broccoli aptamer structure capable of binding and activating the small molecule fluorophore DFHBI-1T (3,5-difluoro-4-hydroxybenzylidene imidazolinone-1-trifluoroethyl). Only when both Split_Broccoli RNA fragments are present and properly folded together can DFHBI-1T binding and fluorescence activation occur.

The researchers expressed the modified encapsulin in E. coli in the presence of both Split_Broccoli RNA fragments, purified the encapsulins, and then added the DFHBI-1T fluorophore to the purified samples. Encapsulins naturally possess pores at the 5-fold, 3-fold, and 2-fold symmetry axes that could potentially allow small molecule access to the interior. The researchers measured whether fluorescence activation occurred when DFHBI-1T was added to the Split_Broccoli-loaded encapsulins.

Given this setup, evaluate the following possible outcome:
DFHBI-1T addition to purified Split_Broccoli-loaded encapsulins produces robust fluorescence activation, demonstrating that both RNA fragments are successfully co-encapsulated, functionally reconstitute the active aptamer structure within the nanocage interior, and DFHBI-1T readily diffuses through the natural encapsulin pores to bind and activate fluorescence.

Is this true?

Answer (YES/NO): YES